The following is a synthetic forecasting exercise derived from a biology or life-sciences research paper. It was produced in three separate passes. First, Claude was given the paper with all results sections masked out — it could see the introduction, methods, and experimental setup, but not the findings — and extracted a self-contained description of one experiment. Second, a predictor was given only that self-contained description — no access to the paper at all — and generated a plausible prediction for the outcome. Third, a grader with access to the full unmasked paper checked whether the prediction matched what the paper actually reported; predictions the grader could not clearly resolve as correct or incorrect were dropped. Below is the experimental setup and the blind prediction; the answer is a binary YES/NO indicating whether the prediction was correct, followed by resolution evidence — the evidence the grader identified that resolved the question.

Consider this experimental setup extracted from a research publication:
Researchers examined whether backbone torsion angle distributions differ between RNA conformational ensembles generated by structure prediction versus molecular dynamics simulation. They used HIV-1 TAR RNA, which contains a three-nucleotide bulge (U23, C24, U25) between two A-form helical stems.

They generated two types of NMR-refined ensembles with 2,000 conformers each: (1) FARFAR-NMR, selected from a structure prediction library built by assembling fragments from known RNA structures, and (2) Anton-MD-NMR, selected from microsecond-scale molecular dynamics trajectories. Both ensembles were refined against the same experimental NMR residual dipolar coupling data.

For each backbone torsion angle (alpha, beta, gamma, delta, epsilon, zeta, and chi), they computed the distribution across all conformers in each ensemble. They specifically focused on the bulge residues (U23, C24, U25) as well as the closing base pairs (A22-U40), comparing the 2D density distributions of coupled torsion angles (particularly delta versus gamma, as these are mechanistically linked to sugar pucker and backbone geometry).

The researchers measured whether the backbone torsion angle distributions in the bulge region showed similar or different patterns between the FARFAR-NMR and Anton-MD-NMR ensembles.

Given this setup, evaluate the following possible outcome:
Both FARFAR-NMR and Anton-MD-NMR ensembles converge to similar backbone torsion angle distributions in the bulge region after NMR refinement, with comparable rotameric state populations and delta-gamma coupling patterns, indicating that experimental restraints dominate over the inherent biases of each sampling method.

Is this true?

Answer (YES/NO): NO